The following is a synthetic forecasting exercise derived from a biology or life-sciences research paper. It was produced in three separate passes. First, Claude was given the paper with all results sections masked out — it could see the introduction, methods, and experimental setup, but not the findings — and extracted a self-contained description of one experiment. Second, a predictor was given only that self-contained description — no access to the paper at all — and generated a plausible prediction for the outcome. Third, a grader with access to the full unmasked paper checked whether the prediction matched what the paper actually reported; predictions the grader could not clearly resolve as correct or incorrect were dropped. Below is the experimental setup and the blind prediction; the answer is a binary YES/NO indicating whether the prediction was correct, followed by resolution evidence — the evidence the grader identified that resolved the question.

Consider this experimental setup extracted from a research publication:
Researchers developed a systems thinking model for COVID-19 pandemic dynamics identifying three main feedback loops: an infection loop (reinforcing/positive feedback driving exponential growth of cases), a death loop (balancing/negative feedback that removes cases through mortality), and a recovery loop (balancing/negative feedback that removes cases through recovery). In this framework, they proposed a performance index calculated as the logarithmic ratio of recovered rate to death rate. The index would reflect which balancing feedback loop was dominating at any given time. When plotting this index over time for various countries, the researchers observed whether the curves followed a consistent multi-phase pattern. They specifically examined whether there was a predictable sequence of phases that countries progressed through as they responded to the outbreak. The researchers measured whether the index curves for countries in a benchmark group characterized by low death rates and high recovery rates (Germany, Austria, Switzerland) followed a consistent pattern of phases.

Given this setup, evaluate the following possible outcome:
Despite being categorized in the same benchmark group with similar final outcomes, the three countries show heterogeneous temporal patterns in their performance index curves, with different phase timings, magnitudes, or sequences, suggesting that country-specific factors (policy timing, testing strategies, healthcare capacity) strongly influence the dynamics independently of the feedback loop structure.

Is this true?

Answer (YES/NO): NO